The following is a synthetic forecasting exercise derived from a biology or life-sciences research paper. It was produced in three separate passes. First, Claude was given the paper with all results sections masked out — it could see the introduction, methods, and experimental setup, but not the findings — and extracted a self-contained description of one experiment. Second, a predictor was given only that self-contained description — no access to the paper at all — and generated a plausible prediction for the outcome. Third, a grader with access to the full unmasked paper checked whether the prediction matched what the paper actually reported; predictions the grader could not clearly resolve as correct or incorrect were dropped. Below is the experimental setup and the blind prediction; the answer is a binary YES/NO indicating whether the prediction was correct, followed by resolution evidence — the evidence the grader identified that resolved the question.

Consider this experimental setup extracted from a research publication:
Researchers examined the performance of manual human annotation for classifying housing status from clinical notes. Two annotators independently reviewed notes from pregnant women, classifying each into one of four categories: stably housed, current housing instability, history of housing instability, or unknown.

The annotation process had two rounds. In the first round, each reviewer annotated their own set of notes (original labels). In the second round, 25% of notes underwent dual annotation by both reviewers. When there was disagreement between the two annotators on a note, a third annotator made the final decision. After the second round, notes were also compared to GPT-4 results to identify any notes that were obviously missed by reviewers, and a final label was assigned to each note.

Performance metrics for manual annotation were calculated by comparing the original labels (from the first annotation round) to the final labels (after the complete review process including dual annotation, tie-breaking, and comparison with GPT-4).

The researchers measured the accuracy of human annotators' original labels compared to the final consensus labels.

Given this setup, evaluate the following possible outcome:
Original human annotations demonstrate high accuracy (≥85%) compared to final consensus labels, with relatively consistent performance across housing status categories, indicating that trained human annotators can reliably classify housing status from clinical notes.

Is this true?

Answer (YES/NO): NO